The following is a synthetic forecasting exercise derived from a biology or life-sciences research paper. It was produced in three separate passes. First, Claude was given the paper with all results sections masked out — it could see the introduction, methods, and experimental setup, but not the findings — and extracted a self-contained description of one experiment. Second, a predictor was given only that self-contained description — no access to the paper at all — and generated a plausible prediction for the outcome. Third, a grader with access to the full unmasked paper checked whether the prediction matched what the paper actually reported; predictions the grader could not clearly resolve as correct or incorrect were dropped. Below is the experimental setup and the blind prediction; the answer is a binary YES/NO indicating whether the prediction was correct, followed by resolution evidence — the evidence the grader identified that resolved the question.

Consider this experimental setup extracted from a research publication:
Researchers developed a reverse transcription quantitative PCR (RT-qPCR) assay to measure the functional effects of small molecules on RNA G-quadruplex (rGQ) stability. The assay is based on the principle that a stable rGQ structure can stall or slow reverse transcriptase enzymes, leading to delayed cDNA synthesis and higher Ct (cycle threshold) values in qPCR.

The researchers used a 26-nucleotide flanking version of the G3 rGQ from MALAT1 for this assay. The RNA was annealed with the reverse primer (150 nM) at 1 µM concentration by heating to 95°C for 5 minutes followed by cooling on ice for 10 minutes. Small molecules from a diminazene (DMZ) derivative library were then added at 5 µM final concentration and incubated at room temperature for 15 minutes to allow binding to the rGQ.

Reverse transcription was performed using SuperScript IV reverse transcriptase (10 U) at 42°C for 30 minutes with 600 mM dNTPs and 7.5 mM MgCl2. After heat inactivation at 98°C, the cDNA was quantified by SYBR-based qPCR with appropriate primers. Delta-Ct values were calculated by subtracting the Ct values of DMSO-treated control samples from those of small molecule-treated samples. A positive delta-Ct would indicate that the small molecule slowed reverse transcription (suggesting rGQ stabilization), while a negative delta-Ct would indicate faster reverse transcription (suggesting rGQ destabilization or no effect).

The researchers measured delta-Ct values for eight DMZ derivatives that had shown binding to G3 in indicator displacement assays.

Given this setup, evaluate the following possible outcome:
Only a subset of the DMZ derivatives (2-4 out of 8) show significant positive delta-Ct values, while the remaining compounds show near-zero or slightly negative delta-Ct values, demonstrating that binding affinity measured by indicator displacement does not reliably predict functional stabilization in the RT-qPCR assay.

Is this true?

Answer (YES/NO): YES